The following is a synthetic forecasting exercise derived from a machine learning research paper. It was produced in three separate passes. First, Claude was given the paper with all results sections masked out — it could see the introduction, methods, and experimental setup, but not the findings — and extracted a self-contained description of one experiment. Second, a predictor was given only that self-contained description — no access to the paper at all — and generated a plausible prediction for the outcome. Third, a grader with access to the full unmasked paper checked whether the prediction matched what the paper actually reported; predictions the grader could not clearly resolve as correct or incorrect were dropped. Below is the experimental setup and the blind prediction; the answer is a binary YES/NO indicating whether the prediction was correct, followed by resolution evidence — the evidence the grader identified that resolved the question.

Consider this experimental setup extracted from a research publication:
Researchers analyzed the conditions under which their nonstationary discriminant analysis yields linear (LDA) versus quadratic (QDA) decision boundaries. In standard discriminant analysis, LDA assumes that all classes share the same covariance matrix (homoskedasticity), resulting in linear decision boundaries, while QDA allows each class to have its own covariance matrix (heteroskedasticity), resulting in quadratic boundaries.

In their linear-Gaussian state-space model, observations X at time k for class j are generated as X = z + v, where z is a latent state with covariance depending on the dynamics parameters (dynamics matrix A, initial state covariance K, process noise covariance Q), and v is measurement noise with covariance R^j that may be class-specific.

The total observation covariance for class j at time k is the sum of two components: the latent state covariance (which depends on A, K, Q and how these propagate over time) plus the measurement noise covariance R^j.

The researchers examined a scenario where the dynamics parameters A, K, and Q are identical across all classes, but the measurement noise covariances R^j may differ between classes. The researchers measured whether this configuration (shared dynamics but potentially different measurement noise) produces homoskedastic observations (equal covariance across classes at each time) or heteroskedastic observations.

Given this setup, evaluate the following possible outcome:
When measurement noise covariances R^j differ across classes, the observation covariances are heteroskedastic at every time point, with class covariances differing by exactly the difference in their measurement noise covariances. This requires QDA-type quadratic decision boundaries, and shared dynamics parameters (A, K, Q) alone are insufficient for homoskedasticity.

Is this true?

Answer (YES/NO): YES